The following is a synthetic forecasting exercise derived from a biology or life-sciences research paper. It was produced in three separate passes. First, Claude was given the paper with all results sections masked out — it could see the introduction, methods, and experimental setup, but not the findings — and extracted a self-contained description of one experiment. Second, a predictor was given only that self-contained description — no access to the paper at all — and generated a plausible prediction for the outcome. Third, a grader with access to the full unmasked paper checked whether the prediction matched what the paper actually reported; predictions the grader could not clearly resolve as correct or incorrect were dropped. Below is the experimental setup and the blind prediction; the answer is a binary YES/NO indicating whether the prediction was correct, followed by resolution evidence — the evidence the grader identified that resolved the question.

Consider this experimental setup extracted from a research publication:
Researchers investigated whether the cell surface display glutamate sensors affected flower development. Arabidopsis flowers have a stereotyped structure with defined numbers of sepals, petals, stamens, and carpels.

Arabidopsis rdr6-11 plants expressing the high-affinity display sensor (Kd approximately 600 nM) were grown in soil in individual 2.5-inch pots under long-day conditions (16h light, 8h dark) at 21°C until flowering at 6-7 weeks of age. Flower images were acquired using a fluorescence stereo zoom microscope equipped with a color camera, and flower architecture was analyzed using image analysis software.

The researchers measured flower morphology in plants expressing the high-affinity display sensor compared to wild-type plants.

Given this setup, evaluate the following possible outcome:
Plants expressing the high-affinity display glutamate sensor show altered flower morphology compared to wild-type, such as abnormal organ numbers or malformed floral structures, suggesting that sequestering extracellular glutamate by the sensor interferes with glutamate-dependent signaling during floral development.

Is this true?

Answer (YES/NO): YES